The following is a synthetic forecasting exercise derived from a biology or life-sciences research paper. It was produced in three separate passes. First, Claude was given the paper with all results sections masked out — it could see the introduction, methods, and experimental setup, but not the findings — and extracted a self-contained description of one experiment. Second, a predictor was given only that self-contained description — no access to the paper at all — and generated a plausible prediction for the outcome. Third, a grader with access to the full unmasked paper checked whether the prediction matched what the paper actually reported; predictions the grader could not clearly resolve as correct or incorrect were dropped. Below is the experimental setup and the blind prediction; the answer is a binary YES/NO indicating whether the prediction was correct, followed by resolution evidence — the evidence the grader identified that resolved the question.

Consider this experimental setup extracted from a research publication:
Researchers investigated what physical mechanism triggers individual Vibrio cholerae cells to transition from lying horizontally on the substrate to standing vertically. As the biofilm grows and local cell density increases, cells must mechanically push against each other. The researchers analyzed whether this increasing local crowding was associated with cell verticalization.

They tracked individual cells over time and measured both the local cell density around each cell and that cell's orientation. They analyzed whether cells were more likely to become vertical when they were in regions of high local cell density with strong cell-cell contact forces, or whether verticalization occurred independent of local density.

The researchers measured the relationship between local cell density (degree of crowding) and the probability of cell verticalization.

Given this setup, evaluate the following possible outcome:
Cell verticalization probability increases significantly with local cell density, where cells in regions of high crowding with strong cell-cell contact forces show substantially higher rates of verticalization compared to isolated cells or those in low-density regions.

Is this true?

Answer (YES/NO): YES